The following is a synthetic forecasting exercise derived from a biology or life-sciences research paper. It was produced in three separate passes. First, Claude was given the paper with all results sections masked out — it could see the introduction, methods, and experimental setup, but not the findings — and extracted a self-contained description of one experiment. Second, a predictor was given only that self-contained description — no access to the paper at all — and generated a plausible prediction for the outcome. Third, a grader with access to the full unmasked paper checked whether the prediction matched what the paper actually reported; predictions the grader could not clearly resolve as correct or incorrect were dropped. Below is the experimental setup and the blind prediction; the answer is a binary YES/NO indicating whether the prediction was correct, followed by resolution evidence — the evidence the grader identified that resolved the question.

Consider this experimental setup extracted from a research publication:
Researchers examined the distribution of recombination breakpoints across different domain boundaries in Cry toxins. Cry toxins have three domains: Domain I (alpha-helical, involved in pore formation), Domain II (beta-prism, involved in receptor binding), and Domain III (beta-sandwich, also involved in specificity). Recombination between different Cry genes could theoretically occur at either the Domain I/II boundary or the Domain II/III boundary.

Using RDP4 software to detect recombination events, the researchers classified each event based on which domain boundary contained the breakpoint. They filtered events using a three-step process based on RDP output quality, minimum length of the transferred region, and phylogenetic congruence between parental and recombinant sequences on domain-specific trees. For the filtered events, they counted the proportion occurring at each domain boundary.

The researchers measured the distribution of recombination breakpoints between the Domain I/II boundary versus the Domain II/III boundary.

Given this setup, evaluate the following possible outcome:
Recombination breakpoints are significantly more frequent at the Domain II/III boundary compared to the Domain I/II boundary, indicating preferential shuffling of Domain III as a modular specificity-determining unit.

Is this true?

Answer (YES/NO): YES